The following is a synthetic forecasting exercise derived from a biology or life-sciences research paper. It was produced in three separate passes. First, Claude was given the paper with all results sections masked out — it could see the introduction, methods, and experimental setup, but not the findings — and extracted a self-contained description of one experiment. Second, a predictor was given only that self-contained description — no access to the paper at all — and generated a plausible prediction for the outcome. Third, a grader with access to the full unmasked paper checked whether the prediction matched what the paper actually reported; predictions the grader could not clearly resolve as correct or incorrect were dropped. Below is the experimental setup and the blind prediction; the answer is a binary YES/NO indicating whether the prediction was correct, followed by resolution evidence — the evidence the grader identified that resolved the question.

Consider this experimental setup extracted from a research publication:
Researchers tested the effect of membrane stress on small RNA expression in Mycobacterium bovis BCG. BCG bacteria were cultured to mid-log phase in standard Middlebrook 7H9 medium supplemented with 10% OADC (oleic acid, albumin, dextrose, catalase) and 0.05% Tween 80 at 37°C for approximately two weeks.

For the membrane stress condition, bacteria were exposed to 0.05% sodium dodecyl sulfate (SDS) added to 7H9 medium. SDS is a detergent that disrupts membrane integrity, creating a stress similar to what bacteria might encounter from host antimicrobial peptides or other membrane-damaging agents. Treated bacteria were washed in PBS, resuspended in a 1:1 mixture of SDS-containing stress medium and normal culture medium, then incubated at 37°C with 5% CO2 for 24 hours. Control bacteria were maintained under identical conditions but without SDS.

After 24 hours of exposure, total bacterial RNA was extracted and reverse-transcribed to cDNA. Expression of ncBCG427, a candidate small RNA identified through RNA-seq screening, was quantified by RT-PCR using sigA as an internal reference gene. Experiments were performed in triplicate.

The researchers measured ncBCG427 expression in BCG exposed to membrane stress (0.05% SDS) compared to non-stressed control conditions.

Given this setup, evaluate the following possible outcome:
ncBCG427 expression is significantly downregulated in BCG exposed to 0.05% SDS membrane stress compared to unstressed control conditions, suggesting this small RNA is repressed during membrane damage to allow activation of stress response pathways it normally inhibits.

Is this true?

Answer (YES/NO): YES